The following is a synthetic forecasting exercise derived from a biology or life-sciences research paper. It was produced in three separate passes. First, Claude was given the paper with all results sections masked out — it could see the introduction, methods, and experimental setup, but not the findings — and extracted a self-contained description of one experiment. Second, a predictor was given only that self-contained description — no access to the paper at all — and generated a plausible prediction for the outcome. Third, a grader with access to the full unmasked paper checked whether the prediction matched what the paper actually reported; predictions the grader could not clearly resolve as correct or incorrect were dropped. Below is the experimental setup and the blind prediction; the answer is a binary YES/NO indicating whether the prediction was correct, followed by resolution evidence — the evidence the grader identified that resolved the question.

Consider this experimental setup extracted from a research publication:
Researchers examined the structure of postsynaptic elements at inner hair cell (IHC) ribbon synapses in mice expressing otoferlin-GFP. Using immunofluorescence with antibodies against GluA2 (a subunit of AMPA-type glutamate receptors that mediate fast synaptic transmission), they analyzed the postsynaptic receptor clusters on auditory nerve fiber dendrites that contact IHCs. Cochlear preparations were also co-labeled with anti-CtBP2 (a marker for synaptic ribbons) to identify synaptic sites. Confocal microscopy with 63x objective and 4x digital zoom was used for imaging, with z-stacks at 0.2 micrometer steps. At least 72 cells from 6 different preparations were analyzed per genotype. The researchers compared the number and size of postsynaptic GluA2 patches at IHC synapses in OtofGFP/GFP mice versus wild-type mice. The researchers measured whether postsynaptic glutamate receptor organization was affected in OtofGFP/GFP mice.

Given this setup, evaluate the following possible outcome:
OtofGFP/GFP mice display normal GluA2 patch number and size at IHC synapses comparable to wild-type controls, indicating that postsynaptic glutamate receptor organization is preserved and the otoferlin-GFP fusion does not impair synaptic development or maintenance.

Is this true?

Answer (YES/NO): NO